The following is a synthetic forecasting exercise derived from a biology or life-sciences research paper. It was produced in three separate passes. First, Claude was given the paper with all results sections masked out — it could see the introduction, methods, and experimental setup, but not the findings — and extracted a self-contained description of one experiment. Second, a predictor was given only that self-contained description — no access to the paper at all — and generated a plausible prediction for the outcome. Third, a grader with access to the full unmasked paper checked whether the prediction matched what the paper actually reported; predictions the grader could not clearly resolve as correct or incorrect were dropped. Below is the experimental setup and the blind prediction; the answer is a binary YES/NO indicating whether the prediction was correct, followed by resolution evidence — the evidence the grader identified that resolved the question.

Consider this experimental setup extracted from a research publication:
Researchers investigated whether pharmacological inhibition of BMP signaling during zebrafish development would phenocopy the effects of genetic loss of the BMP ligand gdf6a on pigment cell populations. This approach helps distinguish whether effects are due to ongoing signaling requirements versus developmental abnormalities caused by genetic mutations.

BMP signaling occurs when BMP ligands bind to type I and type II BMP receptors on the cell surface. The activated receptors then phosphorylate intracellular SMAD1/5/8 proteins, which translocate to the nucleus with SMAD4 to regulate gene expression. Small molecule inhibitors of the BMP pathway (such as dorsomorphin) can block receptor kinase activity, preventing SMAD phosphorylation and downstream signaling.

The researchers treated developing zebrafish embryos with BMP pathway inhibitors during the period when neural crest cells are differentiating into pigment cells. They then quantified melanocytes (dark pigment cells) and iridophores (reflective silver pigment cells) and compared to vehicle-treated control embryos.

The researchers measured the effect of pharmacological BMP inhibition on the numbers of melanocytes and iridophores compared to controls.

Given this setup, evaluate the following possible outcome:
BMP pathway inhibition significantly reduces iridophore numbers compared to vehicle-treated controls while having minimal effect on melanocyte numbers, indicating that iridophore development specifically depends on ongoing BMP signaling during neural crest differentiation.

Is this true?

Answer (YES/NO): NO